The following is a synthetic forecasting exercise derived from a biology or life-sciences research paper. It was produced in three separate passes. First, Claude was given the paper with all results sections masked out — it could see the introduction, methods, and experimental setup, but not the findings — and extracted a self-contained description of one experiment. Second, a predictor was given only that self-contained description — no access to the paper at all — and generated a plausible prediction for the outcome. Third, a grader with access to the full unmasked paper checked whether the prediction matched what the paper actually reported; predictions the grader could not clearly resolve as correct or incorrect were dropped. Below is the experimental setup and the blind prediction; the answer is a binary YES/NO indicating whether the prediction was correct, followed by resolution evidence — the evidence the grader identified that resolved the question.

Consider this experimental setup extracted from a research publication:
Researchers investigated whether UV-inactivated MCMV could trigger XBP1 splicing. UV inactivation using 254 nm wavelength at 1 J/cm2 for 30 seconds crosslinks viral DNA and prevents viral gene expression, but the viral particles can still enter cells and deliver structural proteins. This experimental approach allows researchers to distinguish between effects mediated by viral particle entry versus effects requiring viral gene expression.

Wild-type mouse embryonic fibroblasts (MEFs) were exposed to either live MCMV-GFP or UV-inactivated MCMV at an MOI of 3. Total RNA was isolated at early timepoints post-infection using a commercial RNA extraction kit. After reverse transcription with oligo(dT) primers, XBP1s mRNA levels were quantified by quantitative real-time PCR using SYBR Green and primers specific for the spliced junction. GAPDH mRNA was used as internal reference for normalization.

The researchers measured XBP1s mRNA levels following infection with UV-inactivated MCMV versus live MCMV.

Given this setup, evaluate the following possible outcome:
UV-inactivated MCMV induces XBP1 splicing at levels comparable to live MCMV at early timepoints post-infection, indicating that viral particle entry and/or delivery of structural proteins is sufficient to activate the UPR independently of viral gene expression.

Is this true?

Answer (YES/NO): NO